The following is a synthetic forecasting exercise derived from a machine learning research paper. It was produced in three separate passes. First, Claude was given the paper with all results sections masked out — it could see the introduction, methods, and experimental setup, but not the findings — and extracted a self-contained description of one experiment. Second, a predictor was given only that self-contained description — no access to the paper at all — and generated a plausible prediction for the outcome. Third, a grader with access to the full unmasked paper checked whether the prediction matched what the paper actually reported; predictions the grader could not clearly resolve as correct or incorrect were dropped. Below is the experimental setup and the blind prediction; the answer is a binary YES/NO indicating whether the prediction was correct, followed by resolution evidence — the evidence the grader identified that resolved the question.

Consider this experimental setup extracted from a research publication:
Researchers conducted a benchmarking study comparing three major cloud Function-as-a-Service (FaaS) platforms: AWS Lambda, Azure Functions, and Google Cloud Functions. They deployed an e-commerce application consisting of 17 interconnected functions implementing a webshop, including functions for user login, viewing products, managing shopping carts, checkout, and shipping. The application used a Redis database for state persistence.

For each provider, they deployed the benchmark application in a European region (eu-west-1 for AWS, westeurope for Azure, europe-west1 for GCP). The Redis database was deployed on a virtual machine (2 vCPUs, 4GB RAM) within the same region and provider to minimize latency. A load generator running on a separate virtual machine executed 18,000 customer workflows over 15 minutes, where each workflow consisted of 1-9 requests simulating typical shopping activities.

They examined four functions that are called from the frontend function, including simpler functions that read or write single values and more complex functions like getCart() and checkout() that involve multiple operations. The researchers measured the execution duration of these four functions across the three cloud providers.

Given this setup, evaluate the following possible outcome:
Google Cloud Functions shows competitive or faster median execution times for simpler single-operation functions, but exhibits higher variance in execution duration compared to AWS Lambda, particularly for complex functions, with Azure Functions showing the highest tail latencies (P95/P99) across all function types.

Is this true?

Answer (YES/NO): NO